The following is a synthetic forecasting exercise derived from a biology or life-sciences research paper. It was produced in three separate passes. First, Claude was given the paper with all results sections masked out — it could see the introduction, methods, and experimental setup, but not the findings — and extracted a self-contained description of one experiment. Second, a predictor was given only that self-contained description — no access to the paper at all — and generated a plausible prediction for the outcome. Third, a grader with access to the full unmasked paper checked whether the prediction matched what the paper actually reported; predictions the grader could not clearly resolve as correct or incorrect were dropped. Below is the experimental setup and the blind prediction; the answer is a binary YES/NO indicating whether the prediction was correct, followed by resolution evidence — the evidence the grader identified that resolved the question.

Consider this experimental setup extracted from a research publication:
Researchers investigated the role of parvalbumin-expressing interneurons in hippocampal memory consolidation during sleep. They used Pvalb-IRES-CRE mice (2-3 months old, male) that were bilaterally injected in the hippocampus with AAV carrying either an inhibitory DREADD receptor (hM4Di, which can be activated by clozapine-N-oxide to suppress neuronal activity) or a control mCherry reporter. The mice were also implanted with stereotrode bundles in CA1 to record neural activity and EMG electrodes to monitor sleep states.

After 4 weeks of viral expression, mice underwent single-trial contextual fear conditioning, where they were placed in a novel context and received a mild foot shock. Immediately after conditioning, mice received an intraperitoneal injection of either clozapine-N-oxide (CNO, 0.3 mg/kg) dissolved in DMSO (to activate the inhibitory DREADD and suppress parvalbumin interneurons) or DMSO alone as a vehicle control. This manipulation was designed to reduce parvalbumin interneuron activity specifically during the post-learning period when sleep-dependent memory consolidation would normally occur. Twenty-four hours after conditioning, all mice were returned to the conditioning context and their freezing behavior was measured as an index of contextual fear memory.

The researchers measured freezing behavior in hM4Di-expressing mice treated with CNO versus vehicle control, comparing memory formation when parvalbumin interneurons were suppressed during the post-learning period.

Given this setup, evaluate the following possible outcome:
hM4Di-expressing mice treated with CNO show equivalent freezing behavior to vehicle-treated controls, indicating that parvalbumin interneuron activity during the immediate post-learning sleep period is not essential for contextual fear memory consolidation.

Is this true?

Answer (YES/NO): NO